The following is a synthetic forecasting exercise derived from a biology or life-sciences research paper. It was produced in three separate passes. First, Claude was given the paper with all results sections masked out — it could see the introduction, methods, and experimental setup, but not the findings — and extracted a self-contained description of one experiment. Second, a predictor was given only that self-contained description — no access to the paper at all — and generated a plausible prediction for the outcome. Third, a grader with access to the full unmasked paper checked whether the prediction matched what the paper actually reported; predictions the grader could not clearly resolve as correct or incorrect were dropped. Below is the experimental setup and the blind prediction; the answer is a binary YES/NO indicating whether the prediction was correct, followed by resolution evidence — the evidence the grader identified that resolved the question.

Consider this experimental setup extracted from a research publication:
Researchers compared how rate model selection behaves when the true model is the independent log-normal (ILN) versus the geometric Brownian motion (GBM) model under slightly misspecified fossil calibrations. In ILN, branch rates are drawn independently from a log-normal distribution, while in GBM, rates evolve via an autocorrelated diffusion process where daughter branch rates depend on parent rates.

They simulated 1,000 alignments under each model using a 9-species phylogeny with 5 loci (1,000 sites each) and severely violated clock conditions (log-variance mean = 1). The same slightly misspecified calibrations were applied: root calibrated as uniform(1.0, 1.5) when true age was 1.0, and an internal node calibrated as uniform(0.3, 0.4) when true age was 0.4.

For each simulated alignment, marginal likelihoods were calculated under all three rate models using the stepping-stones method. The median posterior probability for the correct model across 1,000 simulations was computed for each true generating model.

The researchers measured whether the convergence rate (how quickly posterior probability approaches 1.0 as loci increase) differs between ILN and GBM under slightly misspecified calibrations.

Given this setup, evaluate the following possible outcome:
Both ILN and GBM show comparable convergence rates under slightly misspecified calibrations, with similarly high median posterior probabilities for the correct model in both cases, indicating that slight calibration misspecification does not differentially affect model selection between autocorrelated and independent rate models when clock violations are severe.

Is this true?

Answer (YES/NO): NO